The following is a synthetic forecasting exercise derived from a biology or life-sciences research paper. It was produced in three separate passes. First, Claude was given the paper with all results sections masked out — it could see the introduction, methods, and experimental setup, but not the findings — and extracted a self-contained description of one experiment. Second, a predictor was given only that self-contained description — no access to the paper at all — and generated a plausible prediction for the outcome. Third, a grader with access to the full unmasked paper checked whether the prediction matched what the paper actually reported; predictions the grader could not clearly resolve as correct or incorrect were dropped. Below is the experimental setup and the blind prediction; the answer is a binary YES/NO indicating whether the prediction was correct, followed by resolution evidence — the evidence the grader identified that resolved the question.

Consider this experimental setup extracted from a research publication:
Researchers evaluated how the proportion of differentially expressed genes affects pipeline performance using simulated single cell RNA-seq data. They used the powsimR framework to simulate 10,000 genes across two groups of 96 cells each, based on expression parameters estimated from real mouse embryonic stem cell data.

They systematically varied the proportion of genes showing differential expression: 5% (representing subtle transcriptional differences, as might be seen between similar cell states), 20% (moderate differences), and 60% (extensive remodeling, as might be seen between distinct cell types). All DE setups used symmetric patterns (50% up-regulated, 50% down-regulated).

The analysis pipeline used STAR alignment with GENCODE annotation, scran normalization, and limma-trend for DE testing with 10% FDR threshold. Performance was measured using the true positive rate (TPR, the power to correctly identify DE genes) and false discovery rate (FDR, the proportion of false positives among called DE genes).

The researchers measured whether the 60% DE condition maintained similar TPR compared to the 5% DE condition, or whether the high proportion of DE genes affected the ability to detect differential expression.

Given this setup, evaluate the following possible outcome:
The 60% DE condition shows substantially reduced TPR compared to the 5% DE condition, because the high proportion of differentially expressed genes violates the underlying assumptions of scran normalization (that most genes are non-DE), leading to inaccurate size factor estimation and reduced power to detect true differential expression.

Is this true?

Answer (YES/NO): NO